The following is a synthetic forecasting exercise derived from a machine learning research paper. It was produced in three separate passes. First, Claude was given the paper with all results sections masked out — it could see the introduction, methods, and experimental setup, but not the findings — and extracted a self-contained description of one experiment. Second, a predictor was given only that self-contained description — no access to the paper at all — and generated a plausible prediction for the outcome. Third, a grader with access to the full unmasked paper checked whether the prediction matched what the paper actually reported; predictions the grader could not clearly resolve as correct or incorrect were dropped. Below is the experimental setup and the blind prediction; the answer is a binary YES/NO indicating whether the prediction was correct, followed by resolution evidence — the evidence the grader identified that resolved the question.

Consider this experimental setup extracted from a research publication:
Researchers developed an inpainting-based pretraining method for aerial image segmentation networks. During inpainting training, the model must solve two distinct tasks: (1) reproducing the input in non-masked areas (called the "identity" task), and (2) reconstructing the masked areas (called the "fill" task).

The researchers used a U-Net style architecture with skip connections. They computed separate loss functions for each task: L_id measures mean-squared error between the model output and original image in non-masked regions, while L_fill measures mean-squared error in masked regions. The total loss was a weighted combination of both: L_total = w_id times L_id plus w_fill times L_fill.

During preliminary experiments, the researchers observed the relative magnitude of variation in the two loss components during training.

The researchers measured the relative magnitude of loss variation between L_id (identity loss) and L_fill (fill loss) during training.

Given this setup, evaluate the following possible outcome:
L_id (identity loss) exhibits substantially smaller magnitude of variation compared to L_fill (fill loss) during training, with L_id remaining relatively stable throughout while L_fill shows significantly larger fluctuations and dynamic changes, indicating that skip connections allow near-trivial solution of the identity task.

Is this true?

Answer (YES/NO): NO